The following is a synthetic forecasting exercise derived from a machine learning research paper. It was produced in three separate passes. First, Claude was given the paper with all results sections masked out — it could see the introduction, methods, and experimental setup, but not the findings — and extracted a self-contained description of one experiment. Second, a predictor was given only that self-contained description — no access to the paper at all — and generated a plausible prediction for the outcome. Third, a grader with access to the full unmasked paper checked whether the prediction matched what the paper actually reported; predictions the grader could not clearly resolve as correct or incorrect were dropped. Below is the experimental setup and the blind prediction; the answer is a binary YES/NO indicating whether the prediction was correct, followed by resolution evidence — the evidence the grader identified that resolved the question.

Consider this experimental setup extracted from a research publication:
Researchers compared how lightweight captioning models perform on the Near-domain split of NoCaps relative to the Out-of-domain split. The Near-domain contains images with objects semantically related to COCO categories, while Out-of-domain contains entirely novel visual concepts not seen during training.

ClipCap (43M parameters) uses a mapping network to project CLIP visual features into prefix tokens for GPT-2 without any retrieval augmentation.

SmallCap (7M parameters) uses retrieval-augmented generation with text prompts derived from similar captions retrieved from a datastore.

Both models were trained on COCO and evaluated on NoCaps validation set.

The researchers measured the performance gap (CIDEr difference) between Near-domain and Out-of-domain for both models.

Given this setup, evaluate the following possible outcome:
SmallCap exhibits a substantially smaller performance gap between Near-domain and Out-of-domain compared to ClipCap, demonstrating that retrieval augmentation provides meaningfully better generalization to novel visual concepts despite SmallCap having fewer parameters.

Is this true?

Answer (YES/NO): YES